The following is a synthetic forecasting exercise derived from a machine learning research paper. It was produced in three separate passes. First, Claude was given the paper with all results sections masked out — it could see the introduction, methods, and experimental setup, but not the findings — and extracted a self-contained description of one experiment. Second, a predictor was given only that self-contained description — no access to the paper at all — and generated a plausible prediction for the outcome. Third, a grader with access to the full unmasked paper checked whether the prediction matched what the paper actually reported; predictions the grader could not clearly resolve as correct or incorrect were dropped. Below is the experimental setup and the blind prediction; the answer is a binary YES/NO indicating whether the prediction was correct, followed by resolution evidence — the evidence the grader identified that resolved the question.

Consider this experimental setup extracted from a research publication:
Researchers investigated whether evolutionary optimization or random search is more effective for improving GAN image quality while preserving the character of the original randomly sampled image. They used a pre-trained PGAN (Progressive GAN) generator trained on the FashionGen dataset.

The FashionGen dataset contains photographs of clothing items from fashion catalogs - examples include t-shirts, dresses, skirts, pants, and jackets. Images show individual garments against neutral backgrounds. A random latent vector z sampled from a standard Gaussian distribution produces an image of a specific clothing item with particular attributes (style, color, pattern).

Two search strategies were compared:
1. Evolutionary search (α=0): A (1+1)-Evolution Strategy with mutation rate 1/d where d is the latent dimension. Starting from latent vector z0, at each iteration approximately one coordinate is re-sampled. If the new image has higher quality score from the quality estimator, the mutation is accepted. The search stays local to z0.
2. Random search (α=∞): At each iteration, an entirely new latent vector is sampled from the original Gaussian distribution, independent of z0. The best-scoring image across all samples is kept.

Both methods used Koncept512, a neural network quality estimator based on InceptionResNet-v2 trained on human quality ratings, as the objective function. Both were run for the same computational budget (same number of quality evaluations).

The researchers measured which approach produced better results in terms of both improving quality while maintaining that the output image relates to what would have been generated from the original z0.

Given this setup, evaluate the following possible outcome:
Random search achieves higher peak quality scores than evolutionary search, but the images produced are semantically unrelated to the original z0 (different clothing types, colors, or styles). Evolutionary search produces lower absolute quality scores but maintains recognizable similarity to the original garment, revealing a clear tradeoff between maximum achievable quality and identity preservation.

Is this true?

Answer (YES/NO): NO